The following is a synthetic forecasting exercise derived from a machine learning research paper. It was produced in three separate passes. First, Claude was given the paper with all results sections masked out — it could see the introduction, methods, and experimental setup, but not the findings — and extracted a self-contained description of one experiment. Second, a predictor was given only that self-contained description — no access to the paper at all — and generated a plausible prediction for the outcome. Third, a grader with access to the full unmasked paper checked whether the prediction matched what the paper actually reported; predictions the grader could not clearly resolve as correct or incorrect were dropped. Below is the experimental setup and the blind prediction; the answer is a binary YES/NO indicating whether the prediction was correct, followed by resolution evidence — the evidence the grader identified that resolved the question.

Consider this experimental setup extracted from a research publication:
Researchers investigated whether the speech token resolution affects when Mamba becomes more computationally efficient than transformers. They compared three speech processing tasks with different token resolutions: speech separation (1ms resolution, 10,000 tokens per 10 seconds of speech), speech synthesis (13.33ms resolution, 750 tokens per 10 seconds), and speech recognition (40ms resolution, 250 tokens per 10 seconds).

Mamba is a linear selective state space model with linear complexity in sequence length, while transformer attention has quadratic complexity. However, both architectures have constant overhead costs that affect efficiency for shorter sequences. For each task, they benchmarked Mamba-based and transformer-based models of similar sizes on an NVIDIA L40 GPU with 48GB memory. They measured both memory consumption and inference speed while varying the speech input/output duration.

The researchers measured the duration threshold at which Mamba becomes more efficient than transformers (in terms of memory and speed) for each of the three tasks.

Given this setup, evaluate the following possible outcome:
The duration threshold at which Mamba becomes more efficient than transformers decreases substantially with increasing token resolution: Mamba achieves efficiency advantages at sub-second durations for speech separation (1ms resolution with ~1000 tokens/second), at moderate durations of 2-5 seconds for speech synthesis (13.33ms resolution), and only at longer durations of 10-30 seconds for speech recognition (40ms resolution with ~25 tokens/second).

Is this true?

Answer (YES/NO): NO